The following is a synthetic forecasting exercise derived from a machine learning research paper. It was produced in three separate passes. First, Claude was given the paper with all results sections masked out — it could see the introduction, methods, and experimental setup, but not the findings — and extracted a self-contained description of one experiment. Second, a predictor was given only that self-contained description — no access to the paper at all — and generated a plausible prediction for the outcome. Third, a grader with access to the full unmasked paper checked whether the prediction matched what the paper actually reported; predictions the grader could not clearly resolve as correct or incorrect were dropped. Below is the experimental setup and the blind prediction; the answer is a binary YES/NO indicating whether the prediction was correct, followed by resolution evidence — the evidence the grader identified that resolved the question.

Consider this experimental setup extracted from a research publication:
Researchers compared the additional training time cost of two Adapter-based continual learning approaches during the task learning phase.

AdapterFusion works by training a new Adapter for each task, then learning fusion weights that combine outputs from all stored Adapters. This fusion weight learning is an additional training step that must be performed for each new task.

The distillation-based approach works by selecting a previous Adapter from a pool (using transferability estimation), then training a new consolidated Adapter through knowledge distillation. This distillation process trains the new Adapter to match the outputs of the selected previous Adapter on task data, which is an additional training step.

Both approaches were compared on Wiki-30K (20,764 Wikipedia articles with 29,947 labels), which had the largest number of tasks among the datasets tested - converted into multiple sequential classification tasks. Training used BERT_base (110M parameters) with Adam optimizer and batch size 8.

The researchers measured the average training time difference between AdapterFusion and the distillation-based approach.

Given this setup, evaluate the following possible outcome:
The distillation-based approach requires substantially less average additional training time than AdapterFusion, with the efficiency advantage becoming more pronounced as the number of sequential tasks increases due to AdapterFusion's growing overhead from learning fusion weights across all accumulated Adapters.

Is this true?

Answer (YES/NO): NO